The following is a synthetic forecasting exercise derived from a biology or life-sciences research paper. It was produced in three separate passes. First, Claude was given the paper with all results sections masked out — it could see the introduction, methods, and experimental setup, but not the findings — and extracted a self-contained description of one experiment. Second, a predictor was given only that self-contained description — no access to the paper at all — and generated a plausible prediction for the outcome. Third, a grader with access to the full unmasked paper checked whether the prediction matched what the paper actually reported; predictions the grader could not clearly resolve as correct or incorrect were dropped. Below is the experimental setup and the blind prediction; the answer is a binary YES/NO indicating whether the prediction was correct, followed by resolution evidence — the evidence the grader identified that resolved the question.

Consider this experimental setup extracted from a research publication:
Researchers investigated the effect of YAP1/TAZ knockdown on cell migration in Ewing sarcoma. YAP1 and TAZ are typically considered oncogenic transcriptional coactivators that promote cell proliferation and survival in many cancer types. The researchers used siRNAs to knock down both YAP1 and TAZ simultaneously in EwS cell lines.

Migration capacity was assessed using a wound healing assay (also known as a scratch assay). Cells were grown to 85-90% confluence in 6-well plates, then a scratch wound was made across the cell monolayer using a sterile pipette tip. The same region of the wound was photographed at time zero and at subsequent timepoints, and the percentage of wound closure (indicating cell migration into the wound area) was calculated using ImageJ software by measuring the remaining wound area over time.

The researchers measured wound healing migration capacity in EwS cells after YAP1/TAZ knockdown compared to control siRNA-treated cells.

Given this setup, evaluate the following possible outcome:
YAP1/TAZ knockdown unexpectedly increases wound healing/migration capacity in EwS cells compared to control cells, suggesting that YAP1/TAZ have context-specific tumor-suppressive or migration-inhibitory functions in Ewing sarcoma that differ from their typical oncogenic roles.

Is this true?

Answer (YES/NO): NO